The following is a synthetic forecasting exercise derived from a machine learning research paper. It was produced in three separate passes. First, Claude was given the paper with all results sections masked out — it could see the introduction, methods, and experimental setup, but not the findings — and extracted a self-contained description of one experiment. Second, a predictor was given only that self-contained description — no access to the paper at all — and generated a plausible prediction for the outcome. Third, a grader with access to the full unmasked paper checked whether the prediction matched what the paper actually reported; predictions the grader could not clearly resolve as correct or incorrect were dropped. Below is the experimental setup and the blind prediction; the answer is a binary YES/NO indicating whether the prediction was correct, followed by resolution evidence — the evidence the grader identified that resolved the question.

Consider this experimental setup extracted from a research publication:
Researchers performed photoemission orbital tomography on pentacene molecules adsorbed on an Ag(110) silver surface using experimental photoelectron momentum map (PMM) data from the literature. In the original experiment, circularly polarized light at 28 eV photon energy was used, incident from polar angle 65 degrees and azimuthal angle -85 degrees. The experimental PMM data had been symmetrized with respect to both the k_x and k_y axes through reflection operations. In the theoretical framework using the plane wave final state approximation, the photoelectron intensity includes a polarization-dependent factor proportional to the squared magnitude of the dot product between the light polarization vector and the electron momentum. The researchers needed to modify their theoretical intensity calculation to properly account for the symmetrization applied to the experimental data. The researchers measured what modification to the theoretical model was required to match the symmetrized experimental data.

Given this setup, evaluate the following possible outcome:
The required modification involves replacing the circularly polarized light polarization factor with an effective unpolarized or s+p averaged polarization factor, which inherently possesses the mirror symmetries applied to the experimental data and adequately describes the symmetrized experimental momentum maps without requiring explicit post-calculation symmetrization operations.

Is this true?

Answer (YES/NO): NO